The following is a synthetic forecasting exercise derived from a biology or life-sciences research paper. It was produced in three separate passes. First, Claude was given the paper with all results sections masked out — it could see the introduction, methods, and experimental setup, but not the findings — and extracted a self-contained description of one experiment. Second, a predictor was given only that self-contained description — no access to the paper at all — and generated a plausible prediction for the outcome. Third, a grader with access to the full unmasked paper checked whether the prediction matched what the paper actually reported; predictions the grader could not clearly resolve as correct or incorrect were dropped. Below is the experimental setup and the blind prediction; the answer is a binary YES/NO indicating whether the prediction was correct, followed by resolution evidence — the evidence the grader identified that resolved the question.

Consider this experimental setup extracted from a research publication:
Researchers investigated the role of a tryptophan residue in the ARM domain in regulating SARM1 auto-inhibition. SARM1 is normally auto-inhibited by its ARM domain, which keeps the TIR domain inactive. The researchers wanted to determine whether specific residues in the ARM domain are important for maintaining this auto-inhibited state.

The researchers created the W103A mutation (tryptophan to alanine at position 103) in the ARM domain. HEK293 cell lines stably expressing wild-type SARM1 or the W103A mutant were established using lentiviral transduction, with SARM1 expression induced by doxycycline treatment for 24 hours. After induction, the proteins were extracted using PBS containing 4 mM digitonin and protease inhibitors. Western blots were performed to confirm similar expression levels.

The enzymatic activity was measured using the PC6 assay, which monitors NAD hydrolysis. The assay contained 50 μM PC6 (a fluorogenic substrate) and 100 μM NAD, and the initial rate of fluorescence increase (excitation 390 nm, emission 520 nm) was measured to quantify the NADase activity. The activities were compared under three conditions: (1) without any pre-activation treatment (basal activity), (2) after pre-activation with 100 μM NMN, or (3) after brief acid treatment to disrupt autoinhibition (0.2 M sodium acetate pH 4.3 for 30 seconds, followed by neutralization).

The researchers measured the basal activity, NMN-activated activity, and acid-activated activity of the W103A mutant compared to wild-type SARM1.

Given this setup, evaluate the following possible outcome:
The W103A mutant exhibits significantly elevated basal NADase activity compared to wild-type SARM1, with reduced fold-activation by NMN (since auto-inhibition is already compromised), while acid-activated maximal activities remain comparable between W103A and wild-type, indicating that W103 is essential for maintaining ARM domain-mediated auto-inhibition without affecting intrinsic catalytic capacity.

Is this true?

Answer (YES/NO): NO